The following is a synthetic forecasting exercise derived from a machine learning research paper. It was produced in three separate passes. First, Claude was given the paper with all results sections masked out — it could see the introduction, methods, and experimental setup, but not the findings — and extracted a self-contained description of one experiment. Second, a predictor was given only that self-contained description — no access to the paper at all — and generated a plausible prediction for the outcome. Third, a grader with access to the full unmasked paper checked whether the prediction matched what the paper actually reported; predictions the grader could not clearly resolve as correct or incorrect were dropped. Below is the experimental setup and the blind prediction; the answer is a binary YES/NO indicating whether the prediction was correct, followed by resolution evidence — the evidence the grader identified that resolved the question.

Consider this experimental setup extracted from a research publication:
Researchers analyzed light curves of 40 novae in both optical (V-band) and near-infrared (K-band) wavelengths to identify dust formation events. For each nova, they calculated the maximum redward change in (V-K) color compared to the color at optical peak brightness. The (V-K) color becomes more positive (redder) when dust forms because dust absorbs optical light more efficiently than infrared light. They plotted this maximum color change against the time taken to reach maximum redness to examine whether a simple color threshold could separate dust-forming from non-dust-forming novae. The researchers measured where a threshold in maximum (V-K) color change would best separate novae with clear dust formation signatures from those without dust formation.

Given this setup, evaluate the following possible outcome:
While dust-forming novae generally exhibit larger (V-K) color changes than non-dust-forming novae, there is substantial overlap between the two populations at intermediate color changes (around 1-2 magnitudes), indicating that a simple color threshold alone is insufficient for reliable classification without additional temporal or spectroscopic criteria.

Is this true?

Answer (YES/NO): NO